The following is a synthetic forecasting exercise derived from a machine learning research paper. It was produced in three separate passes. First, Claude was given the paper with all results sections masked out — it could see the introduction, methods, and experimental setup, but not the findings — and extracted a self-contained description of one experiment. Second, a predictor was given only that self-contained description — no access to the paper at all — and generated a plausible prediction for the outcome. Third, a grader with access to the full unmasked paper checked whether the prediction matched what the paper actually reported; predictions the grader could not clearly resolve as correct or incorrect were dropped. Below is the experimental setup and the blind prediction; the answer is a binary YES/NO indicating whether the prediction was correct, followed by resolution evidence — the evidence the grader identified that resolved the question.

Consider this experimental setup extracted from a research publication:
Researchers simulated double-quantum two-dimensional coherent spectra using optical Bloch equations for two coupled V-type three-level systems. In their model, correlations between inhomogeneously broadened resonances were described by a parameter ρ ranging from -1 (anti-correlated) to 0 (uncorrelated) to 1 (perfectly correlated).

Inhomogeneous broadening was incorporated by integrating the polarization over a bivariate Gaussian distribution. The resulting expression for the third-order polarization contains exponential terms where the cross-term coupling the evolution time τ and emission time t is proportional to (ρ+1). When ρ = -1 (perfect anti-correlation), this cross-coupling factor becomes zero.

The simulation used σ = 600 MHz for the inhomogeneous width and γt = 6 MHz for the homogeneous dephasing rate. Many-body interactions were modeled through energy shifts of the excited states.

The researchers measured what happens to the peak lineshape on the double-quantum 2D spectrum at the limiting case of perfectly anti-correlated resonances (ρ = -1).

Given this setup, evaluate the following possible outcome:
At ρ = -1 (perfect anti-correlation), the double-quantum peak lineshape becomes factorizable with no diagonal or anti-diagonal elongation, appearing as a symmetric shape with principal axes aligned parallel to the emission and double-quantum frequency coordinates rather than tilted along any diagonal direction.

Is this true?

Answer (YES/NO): YES